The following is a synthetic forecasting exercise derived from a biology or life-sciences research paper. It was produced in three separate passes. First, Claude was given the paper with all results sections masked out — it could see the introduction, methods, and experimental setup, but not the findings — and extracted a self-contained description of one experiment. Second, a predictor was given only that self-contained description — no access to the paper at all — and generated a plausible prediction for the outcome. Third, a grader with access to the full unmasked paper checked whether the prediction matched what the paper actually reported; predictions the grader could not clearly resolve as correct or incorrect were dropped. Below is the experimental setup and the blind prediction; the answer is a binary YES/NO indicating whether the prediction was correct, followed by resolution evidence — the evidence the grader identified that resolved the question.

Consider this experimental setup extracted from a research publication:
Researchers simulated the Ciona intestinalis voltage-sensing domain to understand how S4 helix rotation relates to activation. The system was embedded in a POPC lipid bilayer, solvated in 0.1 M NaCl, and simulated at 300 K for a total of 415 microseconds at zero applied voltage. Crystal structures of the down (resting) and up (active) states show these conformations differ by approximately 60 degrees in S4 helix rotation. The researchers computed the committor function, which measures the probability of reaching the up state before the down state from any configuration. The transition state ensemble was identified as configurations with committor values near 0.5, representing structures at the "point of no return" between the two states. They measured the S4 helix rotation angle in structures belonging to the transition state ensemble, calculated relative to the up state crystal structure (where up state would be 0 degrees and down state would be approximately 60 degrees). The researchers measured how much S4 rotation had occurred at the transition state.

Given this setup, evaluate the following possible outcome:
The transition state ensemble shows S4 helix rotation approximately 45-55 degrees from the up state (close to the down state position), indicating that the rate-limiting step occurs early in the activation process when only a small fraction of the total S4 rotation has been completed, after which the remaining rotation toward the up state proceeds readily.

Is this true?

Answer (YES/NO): NO